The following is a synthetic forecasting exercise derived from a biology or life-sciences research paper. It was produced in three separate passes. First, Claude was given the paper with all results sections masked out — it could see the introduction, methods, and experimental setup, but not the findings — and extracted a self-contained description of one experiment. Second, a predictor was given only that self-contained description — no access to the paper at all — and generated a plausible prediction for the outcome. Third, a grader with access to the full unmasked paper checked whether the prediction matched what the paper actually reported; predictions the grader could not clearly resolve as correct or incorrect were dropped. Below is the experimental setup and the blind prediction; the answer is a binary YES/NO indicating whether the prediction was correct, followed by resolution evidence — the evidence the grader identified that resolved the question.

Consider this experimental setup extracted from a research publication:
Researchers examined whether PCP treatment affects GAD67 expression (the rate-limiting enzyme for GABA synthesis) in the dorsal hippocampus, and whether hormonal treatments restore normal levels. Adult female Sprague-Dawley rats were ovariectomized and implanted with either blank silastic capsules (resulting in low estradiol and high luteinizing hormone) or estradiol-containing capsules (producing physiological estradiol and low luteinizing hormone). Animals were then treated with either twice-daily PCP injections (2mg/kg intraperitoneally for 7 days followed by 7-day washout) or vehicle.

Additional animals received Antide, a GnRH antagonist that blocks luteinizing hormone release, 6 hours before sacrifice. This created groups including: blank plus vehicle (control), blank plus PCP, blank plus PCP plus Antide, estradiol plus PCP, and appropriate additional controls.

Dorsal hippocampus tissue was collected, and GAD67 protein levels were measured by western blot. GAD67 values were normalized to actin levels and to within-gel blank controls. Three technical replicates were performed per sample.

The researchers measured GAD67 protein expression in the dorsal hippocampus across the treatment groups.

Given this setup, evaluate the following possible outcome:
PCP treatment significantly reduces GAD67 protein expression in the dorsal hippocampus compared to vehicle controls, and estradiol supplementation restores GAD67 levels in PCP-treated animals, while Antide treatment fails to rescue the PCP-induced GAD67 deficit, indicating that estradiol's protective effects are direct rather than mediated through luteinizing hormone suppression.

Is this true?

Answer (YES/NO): NO